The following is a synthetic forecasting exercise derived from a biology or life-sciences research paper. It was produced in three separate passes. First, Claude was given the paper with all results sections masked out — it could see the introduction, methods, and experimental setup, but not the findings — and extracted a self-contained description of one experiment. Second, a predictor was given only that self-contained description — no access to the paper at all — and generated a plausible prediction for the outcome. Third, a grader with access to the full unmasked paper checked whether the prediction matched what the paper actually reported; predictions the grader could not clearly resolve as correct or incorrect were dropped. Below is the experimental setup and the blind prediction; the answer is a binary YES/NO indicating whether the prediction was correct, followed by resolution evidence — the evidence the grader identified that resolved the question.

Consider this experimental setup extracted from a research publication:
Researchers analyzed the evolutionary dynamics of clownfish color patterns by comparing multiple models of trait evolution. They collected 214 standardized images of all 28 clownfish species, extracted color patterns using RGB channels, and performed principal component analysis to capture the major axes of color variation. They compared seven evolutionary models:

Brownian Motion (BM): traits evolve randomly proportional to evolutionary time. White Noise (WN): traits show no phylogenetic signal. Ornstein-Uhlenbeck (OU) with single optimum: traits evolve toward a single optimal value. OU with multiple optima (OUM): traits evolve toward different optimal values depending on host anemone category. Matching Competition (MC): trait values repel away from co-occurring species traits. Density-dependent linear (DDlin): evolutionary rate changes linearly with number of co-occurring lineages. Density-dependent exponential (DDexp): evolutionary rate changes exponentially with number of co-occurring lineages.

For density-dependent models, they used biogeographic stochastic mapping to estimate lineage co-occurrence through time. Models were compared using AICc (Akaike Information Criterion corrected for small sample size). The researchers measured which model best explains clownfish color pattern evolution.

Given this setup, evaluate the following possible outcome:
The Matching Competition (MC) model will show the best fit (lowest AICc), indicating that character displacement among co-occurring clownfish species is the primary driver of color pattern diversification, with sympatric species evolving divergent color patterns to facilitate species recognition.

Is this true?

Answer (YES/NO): NO